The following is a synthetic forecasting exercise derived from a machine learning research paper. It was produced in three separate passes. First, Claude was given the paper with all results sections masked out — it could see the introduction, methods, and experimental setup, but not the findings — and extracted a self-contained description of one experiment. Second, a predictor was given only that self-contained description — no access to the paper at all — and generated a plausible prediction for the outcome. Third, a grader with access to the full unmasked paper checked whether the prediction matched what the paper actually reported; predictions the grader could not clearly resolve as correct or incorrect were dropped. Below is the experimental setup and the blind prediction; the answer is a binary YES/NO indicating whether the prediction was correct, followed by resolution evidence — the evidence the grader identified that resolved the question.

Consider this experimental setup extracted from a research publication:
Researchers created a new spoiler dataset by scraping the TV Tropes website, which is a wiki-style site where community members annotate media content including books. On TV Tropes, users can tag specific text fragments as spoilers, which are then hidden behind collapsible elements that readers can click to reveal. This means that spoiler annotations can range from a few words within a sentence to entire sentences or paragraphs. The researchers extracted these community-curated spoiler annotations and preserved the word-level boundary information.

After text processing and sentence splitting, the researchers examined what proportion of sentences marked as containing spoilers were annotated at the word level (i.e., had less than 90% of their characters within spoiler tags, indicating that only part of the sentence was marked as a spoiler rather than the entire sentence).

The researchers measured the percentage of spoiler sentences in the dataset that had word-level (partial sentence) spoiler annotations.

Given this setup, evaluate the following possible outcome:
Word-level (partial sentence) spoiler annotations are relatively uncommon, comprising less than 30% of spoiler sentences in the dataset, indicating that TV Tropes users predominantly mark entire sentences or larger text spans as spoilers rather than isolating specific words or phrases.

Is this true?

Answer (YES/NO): NO